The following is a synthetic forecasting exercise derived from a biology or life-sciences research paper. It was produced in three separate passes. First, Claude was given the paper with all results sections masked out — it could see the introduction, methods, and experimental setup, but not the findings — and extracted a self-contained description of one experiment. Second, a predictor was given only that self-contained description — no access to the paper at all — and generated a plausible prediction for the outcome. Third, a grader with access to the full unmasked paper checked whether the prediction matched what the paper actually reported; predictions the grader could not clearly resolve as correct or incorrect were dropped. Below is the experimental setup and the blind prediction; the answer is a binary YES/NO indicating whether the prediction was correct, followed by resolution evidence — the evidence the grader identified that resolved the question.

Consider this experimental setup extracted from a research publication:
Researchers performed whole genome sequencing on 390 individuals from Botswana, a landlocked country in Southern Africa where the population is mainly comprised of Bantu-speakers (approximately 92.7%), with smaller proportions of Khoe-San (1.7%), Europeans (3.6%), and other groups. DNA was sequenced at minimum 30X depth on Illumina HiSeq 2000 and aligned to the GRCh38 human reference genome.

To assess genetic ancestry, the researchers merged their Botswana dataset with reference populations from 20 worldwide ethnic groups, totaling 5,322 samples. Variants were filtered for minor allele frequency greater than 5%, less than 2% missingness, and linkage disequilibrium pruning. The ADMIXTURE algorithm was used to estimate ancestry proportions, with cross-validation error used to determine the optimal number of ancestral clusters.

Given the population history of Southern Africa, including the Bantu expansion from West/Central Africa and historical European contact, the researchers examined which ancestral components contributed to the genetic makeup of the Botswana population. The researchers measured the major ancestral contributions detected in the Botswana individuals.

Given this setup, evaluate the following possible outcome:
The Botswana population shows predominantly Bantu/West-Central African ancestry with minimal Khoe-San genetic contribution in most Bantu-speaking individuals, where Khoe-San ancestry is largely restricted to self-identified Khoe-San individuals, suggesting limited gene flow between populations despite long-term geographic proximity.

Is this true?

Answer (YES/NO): NO